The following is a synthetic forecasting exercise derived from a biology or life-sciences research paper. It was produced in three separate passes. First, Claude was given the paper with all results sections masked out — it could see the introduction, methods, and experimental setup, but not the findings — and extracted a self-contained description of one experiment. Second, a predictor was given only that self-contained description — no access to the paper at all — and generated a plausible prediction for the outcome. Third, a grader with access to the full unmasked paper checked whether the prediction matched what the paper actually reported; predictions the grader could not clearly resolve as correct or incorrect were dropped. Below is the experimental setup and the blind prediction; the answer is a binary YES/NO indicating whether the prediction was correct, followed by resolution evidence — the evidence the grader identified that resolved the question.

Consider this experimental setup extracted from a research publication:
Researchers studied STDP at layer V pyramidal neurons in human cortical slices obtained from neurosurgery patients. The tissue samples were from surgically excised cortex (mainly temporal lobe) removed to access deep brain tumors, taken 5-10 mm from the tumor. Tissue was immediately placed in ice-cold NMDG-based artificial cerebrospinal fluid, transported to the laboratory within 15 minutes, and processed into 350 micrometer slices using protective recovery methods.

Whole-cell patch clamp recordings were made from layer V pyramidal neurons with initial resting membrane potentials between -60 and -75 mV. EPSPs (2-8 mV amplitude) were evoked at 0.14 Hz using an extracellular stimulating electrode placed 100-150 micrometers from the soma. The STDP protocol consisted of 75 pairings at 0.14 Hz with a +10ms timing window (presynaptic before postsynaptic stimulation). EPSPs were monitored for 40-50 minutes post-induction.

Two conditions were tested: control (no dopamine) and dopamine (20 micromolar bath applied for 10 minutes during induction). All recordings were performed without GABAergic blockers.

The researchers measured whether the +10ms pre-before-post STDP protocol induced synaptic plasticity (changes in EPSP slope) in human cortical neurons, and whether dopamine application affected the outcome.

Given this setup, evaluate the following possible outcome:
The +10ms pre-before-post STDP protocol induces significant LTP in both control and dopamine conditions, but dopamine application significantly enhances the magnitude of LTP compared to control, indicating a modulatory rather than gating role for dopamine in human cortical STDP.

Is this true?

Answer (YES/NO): NO